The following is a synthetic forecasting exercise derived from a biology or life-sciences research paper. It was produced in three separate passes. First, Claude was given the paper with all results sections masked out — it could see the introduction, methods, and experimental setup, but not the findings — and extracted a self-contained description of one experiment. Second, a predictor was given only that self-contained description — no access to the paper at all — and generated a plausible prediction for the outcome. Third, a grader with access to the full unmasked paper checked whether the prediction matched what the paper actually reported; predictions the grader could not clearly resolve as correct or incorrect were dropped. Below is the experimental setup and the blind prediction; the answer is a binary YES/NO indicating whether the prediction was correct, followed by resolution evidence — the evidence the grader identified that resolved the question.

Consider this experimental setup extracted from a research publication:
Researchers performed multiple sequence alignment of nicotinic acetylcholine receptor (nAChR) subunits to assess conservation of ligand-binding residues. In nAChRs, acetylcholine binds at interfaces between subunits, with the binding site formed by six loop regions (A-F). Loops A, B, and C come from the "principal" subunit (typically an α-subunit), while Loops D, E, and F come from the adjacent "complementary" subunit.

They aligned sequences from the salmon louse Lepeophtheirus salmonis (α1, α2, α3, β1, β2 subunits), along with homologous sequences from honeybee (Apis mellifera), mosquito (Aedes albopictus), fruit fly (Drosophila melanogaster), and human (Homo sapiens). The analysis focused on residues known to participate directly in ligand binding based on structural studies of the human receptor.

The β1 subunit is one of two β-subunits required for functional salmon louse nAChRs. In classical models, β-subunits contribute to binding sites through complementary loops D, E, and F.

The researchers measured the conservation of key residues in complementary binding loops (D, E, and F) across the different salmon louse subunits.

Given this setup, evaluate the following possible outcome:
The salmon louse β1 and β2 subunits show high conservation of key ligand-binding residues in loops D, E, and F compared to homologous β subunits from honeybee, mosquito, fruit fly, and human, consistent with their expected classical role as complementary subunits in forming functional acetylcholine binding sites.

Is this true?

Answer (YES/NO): NO